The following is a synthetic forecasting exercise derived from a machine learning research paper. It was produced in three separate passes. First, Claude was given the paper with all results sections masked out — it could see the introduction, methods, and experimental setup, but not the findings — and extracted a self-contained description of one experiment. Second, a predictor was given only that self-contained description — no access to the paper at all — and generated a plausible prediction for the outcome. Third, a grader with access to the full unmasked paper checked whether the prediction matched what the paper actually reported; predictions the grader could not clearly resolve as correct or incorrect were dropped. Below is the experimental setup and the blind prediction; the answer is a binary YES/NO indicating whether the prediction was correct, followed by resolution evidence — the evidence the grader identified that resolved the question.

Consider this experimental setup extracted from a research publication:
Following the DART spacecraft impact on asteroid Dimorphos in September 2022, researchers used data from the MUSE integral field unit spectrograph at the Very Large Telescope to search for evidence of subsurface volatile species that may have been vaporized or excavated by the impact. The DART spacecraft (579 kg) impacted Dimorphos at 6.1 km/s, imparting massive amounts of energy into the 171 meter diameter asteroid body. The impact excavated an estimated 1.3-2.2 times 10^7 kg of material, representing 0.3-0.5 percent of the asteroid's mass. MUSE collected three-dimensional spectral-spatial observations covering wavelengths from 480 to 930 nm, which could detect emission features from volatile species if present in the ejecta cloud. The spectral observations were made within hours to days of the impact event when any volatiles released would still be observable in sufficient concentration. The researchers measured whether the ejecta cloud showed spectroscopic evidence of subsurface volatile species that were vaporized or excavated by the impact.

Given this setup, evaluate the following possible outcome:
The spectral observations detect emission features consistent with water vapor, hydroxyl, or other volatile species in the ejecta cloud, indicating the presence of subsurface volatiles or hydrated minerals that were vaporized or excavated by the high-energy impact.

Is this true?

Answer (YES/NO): NO